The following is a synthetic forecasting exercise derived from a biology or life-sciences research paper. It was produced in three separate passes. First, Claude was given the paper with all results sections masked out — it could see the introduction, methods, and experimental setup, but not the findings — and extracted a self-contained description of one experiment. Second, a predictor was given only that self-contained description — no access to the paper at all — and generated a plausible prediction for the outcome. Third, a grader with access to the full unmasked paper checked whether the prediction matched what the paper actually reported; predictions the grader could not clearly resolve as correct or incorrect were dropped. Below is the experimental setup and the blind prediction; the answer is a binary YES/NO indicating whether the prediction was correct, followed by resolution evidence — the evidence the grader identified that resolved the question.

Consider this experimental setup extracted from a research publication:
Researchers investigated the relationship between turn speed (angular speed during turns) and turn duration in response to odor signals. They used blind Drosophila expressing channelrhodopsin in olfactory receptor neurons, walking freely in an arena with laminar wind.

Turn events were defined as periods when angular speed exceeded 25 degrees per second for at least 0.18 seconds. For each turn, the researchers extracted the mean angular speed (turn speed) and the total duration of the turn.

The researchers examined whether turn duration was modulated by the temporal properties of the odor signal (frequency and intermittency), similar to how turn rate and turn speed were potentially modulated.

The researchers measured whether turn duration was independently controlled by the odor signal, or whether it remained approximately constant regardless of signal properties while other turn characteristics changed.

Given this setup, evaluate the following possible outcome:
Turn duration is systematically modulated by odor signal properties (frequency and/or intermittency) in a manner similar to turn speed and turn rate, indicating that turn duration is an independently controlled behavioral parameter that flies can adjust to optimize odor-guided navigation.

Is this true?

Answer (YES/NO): NO